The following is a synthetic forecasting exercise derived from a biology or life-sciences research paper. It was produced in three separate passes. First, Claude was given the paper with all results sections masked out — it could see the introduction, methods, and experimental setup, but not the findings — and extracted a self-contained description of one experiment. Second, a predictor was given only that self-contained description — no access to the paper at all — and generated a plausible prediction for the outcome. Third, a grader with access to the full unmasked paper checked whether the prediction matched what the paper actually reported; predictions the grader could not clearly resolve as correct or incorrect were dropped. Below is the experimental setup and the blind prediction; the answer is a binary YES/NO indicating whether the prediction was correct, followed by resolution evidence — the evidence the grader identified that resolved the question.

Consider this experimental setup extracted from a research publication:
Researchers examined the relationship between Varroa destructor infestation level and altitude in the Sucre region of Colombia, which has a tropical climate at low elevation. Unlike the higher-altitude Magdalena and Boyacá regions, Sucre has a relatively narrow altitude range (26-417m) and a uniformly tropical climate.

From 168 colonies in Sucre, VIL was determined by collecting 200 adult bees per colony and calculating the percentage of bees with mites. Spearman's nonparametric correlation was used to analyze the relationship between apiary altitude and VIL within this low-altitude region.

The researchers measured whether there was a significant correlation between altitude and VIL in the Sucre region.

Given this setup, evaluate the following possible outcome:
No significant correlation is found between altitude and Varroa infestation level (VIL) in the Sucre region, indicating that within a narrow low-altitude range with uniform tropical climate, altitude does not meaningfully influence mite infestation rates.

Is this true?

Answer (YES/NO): YES